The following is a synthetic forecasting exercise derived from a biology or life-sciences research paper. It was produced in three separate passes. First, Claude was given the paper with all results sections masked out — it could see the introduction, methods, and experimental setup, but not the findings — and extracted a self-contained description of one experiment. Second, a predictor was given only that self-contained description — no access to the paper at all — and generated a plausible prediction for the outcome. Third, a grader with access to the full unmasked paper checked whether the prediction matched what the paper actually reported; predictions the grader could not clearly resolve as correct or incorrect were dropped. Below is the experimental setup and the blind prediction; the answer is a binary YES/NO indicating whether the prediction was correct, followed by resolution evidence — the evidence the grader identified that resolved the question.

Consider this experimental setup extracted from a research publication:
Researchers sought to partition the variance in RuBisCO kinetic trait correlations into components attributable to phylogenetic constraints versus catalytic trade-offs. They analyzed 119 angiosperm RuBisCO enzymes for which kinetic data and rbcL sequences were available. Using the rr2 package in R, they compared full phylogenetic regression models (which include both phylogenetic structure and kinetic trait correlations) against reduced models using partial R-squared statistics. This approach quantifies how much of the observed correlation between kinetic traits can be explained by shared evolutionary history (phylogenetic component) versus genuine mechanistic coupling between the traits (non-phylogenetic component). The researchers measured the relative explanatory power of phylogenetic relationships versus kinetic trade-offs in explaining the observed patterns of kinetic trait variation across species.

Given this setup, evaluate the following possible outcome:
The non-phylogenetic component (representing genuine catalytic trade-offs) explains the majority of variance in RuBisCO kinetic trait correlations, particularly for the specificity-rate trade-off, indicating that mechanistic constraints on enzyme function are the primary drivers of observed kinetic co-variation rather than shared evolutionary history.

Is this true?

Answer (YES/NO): NO